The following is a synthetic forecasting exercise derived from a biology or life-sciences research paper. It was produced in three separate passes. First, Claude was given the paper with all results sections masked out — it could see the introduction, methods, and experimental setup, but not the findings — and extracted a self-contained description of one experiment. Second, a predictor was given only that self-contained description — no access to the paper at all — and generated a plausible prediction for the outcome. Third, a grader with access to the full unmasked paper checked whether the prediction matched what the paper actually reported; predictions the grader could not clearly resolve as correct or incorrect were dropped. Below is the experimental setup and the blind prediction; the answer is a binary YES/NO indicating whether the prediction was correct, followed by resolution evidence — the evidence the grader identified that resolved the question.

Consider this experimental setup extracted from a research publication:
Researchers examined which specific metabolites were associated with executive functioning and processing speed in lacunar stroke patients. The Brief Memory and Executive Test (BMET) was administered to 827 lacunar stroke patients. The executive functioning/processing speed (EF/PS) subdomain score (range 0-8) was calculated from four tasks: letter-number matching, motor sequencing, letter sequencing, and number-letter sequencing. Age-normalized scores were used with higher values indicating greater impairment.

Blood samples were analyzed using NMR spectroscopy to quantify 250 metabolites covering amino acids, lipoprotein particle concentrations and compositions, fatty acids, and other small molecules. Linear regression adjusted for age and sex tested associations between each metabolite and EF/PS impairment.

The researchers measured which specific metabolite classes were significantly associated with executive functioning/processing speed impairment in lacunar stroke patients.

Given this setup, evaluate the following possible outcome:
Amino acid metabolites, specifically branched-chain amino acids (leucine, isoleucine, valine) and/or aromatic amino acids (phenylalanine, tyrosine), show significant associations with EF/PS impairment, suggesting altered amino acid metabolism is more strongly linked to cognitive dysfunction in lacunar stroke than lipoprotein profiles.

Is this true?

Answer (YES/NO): NO